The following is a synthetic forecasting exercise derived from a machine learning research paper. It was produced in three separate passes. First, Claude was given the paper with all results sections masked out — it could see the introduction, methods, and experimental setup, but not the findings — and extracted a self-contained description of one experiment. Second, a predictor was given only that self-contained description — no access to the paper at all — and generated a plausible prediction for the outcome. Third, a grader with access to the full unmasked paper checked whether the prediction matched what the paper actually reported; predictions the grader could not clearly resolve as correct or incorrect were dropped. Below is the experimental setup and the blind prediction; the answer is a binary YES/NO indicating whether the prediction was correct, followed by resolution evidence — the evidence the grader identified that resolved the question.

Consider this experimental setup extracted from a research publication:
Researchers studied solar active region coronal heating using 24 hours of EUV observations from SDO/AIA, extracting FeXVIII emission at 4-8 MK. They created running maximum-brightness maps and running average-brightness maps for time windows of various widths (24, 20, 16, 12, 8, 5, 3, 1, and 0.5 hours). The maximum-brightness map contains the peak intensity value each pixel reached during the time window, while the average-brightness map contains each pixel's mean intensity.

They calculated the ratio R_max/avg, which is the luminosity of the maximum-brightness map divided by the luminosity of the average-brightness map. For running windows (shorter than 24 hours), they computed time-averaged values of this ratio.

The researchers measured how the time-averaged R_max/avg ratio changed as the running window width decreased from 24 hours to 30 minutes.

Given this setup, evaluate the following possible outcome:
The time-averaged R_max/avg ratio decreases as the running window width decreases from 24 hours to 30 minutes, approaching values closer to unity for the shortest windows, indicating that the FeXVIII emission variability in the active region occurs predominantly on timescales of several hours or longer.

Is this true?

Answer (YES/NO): NO